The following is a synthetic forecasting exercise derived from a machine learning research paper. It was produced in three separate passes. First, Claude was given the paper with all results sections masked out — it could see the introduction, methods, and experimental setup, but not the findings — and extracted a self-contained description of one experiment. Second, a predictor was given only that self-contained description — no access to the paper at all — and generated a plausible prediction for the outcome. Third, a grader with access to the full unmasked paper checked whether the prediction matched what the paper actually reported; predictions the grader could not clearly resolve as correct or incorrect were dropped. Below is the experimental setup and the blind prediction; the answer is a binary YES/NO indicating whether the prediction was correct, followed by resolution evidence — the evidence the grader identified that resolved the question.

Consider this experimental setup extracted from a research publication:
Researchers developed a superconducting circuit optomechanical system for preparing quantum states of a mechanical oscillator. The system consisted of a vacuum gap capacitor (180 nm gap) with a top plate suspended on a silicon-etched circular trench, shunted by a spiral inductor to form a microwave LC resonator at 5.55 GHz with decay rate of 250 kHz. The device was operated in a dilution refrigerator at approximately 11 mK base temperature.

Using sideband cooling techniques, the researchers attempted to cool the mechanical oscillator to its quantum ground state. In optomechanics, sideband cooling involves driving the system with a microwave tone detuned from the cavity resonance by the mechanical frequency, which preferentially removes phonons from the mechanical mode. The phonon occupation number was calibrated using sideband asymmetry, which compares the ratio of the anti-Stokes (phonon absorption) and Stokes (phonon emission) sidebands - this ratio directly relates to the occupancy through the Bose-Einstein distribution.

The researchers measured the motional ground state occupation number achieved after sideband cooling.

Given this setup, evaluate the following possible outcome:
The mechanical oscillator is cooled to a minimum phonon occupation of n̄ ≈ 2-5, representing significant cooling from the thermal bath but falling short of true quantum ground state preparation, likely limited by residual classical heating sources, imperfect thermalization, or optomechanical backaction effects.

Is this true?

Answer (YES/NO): NO